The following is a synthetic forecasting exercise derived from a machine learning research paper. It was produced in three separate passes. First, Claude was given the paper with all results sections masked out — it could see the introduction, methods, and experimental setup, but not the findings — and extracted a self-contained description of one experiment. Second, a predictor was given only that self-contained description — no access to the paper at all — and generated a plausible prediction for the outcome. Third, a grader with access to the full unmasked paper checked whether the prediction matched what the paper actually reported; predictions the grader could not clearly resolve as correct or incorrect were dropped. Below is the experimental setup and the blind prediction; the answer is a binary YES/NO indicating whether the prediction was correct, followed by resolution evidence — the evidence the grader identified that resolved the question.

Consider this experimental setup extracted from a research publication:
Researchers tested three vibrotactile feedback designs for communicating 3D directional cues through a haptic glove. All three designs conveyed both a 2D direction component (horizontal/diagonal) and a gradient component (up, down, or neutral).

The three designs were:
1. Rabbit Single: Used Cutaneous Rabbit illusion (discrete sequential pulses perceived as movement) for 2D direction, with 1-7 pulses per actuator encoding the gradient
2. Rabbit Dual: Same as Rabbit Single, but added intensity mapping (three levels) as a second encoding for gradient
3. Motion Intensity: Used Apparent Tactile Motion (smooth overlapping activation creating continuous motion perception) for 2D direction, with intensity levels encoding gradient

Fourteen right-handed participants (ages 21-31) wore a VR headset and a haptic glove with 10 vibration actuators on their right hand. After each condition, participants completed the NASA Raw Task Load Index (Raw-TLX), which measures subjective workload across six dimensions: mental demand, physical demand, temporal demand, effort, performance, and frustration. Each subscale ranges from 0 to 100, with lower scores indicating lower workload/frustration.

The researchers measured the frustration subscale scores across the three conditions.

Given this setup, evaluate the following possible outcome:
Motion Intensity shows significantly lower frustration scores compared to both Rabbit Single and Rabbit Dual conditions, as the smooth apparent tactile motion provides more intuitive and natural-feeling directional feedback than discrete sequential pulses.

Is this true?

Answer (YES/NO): NO